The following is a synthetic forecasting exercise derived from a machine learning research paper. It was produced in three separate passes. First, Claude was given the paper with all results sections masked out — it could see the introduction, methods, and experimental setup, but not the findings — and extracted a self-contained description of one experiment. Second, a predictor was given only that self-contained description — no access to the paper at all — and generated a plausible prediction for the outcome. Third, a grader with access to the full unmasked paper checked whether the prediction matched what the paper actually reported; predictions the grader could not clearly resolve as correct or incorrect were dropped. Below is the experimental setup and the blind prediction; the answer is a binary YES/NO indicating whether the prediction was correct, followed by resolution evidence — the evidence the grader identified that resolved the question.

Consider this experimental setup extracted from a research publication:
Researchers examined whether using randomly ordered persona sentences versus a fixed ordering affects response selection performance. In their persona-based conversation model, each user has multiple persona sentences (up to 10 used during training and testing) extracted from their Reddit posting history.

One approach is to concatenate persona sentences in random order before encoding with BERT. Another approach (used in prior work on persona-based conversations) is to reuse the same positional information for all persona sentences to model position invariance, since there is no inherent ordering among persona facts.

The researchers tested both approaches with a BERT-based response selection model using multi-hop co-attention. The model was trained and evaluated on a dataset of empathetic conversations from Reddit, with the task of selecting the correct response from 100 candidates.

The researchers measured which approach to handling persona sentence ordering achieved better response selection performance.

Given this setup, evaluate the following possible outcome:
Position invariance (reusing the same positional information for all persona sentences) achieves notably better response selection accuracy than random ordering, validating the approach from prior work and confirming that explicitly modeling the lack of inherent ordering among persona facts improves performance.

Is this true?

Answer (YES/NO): NO